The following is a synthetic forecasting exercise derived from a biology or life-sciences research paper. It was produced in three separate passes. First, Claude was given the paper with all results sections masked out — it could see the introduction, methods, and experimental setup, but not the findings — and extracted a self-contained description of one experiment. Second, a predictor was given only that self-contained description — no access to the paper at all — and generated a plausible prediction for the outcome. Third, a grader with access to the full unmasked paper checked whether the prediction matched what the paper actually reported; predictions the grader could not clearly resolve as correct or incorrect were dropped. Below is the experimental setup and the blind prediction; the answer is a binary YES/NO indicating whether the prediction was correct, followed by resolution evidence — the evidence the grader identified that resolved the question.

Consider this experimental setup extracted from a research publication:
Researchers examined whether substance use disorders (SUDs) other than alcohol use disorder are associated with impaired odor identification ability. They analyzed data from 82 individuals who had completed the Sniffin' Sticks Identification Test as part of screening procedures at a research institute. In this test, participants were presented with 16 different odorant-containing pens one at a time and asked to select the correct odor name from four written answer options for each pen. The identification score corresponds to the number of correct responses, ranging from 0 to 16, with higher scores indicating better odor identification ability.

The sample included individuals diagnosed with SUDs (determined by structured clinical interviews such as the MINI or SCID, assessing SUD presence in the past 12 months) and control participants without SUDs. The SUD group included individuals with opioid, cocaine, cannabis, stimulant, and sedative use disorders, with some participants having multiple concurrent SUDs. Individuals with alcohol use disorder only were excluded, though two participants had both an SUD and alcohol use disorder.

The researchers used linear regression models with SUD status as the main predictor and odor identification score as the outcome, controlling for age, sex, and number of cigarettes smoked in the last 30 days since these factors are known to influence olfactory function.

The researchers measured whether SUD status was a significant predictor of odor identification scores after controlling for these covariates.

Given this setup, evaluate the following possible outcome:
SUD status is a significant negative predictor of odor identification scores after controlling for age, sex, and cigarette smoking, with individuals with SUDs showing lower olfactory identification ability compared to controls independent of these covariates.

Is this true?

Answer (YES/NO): YES